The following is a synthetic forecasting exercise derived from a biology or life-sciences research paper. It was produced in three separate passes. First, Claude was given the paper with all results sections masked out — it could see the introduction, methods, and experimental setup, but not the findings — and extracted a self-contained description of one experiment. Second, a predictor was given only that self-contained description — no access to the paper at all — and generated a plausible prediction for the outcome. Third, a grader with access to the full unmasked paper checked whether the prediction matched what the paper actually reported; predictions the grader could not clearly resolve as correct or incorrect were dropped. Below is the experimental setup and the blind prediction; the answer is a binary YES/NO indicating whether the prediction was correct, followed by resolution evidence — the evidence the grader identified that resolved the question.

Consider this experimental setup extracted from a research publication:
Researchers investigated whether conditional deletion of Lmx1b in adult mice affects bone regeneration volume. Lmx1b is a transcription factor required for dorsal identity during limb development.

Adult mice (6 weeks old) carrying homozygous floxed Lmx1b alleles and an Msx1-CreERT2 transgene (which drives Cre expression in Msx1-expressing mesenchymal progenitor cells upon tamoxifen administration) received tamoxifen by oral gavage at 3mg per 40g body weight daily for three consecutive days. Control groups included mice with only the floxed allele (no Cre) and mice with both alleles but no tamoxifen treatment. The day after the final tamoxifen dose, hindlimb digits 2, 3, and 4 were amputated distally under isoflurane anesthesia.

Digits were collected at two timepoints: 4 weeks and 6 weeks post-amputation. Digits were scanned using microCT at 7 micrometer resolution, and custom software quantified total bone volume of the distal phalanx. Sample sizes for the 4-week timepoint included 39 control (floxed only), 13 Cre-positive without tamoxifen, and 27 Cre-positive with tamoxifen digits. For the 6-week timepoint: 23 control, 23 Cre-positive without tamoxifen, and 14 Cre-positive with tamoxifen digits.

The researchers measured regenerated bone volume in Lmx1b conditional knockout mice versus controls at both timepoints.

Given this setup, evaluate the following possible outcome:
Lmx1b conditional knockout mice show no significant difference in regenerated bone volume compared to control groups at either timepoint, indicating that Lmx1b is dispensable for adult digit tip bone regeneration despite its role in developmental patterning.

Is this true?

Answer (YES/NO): NO